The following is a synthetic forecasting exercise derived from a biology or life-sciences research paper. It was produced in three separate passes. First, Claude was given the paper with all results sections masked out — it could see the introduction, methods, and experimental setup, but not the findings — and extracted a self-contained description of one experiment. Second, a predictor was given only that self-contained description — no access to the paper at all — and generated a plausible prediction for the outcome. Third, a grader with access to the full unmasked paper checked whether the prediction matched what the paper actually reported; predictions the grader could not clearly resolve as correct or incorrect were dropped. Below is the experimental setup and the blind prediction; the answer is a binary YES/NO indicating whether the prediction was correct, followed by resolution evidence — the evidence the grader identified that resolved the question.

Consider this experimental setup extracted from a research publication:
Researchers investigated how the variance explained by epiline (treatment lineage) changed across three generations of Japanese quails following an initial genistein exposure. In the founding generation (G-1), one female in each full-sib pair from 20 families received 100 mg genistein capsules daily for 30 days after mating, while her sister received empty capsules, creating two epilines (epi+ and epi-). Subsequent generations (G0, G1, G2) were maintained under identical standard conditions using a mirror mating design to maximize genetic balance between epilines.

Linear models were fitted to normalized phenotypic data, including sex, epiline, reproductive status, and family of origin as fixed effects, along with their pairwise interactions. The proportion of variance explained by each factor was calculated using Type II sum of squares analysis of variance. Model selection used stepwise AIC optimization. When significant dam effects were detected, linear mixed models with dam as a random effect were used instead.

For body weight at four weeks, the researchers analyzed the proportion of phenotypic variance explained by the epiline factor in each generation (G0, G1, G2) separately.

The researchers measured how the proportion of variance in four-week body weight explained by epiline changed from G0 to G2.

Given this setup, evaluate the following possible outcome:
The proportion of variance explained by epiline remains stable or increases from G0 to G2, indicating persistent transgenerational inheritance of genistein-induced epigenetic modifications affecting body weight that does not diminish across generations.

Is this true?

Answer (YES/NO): YES